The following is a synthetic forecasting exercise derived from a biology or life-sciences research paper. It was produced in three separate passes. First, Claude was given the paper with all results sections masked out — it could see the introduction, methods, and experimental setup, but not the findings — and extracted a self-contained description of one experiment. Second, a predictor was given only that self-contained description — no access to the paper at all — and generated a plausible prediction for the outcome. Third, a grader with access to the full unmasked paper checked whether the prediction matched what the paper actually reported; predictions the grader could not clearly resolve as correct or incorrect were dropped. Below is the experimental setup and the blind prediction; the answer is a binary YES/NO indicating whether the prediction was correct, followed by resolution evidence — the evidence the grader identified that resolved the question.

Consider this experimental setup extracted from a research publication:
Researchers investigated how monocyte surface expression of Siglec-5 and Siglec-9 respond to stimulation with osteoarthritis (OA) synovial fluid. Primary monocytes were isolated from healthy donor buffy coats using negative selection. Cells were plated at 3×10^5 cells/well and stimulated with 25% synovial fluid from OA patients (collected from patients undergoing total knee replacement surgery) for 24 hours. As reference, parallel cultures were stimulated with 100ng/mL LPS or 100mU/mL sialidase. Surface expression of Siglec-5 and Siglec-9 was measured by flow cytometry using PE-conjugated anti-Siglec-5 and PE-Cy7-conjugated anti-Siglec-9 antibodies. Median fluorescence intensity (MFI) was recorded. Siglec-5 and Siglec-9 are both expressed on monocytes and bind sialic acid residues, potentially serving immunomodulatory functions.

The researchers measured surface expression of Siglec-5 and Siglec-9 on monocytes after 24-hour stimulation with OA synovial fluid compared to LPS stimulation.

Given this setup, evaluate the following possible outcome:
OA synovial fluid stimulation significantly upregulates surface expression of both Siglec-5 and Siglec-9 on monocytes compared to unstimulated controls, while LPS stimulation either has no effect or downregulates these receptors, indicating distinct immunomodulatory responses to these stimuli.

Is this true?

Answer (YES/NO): NO